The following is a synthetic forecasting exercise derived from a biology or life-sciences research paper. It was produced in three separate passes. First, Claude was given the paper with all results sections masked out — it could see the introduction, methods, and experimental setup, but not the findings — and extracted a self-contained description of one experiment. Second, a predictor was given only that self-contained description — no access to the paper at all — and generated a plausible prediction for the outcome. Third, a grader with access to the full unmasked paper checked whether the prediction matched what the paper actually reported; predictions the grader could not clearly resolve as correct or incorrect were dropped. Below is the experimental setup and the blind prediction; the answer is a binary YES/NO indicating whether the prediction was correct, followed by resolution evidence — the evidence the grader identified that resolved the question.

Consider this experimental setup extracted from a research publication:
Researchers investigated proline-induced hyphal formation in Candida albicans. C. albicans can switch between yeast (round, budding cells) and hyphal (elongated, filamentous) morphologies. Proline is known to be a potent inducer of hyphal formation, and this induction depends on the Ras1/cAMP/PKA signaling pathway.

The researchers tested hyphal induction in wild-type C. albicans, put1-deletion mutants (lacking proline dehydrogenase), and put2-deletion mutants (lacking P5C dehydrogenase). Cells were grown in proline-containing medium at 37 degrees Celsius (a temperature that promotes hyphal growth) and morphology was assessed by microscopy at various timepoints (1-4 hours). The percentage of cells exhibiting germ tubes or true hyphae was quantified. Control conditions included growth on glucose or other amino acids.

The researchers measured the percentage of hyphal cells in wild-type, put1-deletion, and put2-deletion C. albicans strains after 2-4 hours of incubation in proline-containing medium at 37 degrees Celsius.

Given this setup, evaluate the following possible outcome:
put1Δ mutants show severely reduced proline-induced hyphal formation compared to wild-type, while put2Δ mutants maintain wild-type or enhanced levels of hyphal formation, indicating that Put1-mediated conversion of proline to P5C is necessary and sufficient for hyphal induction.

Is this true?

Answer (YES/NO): NO